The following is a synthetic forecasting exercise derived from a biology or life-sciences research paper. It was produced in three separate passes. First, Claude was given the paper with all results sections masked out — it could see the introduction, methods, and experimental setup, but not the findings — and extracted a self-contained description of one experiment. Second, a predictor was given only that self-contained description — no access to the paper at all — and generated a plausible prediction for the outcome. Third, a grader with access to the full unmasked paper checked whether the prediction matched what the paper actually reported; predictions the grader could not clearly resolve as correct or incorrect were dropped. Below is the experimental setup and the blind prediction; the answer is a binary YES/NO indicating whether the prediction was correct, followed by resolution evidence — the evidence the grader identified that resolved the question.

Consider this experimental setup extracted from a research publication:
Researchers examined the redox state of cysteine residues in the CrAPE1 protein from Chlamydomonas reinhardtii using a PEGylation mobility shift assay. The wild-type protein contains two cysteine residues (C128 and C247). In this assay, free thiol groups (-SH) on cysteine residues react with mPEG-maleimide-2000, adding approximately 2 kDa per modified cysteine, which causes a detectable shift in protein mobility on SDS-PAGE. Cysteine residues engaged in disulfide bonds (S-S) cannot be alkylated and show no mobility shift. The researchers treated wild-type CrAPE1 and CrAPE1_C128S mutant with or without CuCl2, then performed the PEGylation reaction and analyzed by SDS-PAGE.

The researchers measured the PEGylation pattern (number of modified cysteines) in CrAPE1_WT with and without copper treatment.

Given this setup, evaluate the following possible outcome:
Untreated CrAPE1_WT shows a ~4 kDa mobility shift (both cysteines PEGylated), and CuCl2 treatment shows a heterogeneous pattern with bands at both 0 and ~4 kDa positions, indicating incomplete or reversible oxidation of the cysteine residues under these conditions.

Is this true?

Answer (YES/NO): NO